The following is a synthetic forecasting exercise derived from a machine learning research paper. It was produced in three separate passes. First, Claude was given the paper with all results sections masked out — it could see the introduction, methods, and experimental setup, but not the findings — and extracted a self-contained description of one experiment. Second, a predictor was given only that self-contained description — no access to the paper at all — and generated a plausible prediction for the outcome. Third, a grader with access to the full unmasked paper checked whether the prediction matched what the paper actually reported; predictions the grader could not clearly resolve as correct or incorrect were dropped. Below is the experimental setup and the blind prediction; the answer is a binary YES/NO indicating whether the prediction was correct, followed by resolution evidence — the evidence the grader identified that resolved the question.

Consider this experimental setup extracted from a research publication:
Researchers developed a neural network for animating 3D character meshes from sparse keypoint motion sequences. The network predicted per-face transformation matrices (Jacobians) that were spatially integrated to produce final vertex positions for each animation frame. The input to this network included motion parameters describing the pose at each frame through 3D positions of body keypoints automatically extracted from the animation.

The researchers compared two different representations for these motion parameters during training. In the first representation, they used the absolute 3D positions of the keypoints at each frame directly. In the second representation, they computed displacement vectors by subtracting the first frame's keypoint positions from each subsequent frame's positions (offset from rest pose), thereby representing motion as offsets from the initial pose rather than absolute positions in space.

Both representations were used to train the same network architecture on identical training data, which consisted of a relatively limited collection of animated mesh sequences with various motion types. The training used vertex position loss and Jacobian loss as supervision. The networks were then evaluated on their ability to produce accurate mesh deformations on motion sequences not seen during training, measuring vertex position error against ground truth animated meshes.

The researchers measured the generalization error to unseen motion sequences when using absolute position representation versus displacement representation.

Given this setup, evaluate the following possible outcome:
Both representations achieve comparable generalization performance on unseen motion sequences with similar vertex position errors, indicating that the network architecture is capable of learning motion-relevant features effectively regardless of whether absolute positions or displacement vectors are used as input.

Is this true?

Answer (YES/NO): NO